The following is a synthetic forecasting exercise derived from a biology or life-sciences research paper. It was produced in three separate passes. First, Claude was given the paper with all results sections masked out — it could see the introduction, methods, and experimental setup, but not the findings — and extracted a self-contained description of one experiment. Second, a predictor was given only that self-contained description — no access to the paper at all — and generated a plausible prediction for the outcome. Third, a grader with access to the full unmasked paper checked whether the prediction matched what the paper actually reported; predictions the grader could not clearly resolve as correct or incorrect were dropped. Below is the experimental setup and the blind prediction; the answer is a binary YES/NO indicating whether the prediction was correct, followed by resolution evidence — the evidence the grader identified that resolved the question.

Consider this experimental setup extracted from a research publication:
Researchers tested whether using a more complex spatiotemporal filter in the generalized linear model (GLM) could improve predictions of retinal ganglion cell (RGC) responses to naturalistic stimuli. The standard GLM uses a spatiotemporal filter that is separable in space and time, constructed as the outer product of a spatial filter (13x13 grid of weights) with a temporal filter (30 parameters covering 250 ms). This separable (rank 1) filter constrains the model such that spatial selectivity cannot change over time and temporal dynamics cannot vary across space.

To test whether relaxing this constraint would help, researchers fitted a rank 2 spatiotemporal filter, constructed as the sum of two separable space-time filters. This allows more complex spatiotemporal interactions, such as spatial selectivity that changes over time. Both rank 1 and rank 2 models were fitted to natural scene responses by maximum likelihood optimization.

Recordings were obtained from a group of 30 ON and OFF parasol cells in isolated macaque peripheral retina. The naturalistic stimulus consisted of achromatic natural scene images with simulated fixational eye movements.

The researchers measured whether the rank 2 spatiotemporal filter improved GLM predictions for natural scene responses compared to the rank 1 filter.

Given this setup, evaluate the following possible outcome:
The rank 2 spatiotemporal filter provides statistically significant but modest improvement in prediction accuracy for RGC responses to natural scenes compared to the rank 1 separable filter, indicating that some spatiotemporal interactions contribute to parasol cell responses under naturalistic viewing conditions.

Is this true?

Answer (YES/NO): NO